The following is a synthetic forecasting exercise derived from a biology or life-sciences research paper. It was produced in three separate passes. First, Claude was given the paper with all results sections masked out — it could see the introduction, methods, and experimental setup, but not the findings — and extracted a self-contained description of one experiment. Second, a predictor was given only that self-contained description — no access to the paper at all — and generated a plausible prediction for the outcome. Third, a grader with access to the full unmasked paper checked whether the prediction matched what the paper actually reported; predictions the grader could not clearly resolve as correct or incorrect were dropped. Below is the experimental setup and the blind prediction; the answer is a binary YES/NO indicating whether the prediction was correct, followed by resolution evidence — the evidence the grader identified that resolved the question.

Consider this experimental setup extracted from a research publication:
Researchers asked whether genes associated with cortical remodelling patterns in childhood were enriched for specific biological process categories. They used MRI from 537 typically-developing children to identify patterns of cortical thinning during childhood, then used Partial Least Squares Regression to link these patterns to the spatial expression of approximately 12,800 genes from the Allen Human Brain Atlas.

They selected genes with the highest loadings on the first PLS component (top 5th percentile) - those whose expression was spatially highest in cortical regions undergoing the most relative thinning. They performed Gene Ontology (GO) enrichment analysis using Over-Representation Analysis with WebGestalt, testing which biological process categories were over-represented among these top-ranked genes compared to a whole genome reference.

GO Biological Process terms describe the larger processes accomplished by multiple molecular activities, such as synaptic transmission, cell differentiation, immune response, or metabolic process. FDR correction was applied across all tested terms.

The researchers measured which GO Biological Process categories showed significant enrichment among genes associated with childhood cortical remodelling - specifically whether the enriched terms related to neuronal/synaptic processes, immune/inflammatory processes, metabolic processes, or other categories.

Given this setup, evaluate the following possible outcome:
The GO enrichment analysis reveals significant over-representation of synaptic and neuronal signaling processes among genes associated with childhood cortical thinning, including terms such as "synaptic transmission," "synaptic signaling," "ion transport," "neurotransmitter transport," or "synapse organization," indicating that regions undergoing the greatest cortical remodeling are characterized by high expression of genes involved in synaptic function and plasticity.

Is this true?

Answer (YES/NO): YES